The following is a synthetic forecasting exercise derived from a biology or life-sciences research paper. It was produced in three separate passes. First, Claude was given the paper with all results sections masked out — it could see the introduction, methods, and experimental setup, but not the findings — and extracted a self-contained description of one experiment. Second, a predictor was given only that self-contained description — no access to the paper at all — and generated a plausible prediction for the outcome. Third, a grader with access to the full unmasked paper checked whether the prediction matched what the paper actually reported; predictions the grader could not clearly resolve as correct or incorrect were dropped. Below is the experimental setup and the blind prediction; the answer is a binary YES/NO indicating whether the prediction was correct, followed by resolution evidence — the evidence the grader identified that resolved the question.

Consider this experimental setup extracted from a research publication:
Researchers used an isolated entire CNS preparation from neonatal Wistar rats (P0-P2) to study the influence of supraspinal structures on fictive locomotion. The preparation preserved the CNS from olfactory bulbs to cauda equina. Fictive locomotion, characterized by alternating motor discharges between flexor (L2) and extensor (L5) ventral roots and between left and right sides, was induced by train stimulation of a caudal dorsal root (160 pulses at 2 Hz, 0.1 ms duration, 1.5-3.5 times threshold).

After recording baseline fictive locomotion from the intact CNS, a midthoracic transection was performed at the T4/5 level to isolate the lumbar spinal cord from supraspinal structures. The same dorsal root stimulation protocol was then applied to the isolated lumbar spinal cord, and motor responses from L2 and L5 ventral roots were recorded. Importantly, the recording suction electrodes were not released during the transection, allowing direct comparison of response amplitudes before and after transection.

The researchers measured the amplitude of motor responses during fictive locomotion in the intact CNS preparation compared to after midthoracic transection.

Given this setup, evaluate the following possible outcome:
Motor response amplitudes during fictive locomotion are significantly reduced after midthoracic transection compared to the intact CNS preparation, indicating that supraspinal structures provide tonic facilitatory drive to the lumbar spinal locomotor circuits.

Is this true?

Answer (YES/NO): YES